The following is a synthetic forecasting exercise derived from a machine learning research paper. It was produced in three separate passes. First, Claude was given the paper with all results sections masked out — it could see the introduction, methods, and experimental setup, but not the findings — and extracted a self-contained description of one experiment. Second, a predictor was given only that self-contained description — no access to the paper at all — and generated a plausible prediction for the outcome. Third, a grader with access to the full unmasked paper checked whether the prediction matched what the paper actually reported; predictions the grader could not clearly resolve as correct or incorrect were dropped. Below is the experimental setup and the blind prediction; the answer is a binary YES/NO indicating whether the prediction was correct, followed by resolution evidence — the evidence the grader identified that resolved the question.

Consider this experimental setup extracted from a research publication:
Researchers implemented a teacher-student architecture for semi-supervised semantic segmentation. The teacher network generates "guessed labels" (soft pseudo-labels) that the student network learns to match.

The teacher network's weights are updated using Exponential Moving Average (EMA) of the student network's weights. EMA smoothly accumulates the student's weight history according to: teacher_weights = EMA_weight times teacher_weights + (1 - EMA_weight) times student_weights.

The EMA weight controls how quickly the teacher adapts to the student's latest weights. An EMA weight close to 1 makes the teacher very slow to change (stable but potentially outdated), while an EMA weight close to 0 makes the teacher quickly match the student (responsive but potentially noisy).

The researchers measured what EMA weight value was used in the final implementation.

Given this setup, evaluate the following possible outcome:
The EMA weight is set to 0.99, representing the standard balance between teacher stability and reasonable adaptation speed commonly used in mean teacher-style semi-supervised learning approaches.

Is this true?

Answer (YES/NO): NO